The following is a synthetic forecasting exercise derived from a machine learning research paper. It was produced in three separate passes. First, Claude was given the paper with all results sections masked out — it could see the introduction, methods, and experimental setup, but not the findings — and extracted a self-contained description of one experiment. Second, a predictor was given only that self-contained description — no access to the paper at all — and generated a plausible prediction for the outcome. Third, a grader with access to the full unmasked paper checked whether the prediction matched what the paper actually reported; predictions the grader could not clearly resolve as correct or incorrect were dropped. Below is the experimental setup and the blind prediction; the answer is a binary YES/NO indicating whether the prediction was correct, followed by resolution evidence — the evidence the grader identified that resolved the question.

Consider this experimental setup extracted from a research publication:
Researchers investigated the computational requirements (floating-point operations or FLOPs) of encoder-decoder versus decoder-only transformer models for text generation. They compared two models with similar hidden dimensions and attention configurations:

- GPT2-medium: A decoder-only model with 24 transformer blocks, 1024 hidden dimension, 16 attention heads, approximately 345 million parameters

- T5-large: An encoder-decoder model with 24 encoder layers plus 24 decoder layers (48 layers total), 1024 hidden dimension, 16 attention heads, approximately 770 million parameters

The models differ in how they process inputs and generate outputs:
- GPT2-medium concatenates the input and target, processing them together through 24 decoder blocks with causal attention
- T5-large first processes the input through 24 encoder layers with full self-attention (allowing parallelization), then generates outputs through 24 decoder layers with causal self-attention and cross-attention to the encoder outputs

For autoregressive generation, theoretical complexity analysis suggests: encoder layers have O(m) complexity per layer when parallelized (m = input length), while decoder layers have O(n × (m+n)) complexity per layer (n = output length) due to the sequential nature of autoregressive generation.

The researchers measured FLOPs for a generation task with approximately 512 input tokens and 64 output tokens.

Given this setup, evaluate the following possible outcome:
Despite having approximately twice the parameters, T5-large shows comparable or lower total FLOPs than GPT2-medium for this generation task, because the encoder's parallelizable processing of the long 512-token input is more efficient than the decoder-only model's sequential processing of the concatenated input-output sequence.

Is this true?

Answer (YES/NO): YES